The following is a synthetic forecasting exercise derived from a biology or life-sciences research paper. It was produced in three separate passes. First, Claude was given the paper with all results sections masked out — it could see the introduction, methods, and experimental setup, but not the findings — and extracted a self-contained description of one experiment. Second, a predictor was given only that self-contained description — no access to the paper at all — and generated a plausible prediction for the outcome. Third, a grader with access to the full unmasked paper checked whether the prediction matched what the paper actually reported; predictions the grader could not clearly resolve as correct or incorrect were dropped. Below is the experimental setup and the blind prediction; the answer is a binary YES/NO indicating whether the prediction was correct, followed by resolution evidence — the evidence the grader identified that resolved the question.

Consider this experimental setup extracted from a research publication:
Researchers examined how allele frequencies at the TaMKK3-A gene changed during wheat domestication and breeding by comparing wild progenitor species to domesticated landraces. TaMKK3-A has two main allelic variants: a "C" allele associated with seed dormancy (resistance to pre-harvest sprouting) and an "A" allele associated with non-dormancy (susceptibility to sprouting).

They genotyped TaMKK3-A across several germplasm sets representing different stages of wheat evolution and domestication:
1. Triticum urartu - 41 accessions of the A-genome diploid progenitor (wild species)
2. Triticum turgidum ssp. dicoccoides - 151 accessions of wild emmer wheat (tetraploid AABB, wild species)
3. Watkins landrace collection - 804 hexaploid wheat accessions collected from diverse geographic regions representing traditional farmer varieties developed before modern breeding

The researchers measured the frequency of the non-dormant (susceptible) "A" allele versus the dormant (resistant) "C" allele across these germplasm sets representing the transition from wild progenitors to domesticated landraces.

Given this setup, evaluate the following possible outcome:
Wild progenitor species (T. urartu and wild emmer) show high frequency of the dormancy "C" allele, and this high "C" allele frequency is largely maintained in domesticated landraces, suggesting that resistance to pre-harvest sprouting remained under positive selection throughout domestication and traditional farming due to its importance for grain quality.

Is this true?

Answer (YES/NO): YES